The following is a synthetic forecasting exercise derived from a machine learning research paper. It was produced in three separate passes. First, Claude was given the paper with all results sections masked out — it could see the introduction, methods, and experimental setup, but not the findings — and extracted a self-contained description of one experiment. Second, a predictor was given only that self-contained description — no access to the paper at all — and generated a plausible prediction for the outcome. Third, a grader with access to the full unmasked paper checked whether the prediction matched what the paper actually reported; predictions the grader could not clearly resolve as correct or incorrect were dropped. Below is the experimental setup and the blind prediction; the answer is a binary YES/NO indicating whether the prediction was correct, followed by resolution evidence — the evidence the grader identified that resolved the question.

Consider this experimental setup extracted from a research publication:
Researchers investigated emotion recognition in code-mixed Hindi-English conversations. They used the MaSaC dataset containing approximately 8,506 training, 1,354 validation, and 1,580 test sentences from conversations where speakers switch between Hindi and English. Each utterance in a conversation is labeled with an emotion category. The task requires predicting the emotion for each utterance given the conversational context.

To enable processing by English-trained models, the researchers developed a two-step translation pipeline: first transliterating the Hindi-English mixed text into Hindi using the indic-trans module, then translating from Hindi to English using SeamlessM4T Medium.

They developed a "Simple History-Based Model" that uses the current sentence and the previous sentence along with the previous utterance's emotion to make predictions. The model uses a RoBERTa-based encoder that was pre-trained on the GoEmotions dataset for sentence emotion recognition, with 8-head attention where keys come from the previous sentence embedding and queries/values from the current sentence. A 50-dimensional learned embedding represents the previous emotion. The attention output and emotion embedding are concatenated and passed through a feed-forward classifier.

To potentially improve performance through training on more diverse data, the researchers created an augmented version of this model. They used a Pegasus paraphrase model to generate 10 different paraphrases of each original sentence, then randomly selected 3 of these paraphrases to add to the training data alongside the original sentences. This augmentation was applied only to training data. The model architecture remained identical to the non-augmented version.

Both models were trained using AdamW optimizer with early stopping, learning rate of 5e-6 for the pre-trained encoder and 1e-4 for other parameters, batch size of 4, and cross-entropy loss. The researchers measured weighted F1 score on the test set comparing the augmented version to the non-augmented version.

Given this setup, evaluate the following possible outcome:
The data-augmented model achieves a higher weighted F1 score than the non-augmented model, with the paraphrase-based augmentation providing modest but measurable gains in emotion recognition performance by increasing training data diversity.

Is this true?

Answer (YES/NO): NO